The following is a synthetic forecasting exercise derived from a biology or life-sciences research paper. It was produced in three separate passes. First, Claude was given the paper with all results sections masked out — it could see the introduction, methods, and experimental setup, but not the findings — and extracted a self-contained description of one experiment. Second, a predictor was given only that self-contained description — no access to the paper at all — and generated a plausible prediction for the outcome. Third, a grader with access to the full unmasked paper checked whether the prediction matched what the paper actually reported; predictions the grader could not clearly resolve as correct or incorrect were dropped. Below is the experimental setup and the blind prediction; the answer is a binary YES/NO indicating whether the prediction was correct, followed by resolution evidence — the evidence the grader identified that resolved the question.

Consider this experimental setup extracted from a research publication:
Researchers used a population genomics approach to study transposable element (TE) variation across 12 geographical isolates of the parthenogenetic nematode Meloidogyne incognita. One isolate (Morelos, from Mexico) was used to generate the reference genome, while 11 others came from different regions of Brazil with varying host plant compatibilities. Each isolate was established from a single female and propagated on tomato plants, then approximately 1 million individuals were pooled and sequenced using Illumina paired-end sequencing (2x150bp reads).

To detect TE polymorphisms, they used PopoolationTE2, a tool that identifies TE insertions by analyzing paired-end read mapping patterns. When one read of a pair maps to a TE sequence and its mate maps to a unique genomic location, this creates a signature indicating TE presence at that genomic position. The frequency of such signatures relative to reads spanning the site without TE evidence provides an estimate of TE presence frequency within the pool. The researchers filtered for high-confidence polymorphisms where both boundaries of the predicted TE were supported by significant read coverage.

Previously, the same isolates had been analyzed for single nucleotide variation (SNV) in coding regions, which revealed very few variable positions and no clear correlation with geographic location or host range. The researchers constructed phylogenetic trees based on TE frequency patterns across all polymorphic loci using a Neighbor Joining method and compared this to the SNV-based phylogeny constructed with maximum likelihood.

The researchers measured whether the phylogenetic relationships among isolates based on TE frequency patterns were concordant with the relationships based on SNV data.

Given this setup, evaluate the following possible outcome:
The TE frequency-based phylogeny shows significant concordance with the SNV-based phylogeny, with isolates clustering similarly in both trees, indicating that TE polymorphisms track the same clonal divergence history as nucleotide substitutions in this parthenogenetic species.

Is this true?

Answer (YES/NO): YES